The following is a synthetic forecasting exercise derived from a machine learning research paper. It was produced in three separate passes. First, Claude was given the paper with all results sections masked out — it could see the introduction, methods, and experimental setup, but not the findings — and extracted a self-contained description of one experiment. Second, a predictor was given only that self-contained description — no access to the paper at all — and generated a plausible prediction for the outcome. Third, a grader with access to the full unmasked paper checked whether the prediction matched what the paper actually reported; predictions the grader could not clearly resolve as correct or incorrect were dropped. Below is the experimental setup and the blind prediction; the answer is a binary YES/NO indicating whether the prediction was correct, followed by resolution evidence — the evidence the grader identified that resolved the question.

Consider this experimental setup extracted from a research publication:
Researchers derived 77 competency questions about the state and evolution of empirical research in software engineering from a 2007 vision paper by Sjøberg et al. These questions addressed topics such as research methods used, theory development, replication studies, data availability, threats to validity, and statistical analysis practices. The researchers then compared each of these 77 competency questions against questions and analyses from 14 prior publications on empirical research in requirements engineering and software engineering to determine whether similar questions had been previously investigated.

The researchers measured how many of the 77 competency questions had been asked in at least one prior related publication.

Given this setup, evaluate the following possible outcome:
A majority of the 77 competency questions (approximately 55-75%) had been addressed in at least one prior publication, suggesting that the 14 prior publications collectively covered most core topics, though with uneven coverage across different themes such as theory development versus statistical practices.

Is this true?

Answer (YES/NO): NO